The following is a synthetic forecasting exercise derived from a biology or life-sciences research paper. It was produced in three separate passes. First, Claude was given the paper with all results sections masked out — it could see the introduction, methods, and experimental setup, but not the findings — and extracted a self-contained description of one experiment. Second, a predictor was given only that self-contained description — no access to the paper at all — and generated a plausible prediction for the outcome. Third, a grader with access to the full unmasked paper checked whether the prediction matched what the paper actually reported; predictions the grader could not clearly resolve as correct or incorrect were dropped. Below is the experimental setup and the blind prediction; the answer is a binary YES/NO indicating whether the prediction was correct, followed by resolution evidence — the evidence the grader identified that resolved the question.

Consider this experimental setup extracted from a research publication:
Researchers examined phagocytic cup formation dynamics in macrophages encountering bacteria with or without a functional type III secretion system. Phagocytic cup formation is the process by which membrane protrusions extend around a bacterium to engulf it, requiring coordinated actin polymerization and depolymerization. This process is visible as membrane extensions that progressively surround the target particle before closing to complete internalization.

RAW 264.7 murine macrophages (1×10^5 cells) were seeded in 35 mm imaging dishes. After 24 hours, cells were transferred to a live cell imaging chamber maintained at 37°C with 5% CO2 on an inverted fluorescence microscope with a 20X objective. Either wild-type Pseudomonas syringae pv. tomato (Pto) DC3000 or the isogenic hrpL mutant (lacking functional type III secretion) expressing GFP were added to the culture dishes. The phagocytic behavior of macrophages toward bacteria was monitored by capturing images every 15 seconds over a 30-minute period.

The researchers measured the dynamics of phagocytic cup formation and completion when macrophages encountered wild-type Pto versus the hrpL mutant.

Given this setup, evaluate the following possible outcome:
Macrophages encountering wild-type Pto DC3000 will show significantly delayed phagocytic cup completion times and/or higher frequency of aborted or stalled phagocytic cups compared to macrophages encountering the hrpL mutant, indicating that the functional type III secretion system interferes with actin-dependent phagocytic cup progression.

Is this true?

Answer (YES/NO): YES